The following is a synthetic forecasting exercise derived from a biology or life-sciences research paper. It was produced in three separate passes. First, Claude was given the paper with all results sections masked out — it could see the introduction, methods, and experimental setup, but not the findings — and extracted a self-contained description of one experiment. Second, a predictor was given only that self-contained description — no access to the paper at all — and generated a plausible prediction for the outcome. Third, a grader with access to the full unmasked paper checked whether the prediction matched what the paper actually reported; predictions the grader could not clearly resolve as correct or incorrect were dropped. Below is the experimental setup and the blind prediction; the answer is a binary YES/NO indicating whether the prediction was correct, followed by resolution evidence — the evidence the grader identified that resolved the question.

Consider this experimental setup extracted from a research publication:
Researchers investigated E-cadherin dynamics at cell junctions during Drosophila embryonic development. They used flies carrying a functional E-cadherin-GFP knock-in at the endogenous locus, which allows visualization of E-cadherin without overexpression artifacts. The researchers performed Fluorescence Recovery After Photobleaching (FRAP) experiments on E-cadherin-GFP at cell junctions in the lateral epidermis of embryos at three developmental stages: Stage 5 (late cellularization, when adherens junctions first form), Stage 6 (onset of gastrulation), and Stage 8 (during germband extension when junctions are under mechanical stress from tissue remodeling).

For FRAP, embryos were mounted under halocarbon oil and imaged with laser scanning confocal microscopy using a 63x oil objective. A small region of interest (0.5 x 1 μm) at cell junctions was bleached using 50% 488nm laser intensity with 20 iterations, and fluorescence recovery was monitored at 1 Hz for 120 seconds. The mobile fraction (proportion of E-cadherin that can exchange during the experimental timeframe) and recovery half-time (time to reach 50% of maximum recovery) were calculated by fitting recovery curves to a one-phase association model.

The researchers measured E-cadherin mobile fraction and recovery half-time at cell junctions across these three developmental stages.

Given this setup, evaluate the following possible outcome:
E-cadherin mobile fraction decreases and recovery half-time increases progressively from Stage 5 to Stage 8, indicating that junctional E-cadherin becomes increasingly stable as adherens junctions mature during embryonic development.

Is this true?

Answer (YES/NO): NO